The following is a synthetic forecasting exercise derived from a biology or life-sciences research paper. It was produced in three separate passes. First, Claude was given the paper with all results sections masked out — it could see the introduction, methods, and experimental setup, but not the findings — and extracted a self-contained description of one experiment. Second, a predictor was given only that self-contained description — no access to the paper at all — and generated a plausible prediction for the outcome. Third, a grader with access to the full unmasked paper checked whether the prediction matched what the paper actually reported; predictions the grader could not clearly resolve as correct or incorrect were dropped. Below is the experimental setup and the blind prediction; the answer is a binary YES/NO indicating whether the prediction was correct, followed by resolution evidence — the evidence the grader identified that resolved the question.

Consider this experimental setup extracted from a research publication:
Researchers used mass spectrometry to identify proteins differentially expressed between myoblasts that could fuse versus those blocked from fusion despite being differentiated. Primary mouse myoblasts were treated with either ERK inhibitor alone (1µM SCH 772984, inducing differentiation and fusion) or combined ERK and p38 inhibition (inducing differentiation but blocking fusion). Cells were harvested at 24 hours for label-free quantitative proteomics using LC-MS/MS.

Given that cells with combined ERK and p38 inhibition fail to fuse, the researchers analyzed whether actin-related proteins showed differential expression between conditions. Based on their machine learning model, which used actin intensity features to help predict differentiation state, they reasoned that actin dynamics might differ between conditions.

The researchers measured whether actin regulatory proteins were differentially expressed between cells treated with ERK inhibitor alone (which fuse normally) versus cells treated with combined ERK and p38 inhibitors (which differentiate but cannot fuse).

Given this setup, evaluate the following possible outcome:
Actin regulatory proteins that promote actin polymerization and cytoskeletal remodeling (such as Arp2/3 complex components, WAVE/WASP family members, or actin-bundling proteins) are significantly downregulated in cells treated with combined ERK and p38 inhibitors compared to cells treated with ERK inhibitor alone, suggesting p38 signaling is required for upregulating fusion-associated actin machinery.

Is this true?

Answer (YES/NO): NO